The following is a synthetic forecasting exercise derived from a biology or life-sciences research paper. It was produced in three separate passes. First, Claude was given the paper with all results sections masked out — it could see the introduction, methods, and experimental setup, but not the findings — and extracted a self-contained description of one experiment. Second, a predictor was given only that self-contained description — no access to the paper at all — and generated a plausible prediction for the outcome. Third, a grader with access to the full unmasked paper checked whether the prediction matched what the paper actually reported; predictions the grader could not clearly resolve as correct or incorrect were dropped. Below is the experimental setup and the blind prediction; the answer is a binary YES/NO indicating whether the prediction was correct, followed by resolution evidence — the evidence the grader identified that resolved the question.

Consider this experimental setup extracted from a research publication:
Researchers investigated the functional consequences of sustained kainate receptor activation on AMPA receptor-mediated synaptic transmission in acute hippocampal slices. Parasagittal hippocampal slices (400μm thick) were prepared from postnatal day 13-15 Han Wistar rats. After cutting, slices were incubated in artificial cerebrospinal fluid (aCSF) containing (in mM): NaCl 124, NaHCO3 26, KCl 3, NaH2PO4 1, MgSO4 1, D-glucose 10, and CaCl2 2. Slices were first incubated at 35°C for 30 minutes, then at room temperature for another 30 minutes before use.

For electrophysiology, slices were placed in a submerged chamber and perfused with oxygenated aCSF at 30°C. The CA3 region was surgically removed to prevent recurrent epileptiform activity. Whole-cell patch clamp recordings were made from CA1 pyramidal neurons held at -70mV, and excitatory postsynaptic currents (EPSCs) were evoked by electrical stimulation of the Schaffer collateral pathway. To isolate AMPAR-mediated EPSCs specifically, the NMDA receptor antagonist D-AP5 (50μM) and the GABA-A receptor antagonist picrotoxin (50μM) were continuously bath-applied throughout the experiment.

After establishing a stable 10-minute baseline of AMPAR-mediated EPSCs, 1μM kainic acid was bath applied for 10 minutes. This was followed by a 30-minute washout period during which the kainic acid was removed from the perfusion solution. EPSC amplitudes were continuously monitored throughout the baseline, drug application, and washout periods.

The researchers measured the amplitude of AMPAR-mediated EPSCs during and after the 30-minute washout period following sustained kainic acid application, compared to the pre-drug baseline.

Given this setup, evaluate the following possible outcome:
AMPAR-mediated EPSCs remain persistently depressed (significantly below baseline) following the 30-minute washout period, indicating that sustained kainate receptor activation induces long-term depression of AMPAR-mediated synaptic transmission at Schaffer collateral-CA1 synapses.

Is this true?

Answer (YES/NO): YES